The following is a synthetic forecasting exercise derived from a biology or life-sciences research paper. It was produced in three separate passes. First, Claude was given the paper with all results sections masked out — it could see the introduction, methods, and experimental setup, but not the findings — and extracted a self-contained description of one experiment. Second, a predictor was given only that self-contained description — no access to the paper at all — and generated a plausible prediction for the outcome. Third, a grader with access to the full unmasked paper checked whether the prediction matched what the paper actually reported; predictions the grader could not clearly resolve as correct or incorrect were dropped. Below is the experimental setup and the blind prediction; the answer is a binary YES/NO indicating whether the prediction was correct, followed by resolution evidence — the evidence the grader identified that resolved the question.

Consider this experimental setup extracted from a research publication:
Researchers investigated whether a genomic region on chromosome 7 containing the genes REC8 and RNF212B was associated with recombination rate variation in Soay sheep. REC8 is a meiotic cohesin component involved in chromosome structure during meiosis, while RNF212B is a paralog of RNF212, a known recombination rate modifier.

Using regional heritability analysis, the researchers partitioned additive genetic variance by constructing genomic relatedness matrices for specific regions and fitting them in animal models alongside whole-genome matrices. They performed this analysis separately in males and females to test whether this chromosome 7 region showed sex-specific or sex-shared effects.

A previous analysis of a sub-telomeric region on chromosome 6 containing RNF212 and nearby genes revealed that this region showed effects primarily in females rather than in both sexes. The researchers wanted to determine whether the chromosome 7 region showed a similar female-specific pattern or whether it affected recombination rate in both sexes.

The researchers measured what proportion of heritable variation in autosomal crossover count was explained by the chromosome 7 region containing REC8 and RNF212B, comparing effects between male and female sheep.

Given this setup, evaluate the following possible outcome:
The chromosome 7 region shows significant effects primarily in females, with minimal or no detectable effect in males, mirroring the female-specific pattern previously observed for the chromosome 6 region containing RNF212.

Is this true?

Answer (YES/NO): NO